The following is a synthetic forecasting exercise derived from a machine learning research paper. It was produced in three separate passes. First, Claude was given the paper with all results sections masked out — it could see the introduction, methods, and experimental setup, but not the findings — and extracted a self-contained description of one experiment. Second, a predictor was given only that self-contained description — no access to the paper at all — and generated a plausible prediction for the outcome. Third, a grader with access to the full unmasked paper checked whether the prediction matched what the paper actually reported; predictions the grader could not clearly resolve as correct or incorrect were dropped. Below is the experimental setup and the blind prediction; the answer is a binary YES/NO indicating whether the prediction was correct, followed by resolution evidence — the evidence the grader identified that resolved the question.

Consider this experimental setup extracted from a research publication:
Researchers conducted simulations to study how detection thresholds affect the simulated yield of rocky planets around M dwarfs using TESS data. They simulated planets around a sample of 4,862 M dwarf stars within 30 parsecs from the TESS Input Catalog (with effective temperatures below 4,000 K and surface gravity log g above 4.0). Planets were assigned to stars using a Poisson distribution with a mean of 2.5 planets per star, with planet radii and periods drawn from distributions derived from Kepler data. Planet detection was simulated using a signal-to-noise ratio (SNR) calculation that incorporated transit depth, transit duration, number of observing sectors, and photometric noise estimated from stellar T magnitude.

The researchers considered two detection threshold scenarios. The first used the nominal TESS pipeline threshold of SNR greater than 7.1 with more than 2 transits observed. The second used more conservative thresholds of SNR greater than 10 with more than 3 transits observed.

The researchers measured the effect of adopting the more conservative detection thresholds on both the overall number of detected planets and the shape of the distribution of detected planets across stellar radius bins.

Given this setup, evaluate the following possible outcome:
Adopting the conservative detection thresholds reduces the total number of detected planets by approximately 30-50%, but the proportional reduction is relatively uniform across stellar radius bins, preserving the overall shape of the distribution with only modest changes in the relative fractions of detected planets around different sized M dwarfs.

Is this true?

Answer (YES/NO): NO